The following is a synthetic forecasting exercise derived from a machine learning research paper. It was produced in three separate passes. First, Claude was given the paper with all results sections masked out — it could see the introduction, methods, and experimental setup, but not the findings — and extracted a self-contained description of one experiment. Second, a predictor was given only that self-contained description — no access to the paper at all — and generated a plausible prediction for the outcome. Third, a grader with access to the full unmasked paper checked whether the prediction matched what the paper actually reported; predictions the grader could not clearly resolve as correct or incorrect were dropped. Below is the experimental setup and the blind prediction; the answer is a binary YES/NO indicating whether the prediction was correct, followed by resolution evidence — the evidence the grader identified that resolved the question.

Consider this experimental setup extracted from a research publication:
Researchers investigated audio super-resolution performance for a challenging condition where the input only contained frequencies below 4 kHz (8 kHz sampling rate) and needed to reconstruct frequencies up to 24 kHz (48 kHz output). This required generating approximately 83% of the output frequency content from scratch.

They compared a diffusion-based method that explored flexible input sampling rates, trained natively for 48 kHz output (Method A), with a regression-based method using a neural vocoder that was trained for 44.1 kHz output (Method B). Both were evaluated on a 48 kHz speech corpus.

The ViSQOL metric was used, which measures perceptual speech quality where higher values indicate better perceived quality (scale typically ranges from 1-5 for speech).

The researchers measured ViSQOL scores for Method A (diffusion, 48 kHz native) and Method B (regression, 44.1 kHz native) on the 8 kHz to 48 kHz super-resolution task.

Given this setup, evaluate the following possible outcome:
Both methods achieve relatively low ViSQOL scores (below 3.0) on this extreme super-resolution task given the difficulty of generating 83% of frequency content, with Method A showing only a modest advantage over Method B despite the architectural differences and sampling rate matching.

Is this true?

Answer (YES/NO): NO